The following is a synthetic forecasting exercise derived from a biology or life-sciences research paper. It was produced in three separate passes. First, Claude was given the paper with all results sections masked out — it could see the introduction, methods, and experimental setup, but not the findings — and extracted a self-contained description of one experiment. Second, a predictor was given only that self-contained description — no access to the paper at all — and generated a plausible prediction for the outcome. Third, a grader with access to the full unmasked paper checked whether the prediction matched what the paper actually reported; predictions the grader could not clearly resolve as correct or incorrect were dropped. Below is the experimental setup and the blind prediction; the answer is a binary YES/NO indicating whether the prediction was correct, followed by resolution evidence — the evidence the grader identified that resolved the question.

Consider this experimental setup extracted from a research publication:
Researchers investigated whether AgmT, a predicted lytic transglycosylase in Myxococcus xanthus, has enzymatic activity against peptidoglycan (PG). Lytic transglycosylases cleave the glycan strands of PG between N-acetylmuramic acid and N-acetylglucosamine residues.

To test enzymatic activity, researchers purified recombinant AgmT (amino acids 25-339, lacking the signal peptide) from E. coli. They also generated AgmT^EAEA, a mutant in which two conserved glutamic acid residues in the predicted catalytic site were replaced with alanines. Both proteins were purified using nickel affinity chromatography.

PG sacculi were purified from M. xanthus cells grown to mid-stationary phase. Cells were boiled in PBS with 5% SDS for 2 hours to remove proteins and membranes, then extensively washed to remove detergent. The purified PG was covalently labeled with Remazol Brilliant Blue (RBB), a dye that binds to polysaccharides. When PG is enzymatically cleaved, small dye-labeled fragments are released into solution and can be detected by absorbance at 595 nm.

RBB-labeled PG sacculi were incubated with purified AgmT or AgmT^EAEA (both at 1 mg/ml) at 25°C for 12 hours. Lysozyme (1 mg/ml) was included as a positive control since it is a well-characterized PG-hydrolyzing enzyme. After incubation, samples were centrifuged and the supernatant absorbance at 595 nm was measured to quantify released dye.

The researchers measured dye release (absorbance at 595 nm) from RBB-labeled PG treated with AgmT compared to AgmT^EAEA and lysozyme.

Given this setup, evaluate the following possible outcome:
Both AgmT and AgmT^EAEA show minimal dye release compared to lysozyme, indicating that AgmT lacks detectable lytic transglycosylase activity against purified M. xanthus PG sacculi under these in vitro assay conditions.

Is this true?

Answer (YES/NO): NO